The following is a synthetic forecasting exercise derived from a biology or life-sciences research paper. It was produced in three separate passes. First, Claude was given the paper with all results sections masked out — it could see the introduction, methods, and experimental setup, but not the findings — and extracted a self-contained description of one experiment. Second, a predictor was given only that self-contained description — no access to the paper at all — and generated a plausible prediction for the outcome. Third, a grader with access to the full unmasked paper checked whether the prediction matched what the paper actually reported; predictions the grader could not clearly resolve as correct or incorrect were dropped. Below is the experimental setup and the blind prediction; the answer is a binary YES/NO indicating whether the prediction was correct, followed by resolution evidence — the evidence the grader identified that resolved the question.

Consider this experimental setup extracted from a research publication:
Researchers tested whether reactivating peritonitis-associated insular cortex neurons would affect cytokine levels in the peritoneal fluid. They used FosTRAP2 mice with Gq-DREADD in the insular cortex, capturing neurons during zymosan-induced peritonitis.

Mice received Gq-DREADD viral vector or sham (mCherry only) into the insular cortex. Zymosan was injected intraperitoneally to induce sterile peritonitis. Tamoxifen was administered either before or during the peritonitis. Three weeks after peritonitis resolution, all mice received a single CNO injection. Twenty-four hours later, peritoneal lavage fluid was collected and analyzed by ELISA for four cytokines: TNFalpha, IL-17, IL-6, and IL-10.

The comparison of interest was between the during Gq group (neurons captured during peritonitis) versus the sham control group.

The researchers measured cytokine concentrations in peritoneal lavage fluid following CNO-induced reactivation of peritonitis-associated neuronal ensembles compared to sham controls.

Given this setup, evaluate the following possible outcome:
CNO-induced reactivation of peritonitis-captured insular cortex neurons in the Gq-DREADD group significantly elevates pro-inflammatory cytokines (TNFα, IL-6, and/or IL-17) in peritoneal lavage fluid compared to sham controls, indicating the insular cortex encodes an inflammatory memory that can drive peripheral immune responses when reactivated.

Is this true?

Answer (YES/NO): YES